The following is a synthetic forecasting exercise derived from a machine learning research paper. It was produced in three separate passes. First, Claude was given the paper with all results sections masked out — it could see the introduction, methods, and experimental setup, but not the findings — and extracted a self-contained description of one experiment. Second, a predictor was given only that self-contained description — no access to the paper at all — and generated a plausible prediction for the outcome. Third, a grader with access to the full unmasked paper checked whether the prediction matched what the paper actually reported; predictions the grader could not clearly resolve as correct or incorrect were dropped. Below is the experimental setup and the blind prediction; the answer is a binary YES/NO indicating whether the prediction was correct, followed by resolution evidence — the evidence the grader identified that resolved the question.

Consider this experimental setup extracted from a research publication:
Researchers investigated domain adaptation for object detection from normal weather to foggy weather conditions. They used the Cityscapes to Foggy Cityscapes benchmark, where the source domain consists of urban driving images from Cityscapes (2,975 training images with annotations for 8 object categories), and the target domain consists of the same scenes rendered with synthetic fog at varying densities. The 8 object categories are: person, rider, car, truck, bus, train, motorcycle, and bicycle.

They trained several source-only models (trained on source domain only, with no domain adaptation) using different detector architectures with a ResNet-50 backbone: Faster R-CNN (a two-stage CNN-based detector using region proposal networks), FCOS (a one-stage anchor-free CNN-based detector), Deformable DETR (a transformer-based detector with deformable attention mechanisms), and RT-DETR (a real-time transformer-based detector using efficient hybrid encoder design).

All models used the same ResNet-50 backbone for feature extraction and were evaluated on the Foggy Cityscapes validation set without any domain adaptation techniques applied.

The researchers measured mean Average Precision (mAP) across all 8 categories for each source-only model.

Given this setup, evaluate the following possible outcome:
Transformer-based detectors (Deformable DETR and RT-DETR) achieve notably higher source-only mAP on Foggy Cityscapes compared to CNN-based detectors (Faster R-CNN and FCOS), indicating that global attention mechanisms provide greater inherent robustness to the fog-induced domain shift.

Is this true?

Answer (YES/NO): NO